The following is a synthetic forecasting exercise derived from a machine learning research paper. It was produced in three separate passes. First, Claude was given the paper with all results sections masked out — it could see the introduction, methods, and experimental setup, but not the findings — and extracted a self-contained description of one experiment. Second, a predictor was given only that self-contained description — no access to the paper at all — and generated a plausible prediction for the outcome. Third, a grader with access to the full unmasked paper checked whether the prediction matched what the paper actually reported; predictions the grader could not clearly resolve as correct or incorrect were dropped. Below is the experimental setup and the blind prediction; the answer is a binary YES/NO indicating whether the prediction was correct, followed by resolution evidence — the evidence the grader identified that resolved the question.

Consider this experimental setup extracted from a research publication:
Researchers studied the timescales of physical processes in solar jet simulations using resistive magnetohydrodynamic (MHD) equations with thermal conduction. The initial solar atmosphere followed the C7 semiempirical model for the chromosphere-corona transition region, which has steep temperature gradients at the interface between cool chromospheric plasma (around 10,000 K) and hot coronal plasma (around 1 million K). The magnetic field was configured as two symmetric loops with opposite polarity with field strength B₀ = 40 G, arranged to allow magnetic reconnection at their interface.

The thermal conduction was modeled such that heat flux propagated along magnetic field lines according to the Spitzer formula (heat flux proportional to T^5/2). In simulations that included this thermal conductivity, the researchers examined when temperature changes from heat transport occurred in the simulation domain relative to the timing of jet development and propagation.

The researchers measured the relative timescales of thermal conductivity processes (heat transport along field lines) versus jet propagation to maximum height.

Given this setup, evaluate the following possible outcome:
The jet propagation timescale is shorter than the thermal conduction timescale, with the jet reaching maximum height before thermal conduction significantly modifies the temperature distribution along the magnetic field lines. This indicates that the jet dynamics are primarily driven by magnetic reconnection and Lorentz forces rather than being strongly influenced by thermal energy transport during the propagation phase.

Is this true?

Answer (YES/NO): NO